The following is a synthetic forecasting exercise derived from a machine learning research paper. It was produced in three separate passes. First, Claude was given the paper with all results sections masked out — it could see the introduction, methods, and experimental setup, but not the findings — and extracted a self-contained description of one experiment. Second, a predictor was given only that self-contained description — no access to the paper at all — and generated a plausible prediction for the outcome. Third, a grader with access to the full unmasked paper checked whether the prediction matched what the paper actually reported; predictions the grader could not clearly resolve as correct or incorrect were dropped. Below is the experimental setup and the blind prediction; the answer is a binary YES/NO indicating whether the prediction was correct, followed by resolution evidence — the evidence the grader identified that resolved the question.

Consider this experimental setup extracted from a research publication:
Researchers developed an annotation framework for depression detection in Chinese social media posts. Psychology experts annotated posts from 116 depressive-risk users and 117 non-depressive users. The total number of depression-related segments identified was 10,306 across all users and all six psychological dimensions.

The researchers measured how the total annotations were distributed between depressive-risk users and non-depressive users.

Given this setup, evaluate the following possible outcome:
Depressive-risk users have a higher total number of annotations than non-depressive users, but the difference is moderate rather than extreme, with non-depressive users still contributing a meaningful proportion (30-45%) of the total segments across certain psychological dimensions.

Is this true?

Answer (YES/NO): NO